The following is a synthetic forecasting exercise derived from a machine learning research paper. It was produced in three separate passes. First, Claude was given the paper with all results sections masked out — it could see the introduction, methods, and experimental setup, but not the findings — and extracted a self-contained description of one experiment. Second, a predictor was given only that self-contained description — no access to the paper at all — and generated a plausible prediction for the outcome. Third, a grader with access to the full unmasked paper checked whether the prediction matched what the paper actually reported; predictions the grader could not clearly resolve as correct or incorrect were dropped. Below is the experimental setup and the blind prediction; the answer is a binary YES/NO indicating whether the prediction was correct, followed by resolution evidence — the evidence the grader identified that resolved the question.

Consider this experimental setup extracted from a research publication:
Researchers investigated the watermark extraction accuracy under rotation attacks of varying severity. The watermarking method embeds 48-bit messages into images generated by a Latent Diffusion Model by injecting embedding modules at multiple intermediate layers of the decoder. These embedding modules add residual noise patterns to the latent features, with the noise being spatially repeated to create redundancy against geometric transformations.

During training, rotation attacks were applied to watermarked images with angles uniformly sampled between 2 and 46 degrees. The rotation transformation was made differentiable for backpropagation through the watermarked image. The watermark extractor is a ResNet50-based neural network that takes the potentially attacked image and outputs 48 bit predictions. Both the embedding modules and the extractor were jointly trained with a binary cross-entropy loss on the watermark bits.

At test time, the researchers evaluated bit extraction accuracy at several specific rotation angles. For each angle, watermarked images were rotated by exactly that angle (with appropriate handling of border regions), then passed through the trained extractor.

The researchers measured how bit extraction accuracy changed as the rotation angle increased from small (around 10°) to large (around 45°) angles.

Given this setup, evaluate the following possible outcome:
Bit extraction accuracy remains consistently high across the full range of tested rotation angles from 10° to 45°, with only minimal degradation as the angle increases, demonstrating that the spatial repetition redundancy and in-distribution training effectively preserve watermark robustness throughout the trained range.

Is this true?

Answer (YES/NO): NO